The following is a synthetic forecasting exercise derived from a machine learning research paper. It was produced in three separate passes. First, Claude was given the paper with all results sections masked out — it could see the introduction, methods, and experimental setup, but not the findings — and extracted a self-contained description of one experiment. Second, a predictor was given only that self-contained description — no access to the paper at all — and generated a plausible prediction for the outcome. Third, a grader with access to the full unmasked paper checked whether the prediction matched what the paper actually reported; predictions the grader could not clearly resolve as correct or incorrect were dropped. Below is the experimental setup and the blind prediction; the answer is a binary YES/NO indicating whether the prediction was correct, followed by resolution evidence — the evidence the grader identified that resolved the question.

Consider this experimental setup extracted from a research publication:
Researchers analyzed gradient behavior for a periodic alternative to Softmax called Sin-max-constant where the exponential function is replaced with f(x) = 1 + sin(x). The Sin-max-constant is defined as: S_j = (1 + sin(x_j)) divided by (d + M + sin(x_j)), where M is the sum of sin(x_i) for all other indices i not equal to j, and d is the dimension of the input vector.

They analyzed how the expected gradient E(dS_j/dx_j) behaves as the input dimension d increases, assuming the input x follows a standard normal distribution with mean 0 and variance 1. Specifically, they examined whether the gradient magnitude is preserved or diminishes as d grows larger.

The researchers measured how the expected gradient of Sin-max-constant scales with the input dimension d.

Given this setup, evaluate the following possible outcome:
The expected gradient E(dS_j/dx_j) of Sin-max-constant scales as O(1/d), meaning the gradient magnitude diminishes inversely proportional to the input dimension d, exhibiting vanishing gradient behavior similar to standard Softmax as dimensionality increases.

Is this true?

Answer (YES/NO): YES